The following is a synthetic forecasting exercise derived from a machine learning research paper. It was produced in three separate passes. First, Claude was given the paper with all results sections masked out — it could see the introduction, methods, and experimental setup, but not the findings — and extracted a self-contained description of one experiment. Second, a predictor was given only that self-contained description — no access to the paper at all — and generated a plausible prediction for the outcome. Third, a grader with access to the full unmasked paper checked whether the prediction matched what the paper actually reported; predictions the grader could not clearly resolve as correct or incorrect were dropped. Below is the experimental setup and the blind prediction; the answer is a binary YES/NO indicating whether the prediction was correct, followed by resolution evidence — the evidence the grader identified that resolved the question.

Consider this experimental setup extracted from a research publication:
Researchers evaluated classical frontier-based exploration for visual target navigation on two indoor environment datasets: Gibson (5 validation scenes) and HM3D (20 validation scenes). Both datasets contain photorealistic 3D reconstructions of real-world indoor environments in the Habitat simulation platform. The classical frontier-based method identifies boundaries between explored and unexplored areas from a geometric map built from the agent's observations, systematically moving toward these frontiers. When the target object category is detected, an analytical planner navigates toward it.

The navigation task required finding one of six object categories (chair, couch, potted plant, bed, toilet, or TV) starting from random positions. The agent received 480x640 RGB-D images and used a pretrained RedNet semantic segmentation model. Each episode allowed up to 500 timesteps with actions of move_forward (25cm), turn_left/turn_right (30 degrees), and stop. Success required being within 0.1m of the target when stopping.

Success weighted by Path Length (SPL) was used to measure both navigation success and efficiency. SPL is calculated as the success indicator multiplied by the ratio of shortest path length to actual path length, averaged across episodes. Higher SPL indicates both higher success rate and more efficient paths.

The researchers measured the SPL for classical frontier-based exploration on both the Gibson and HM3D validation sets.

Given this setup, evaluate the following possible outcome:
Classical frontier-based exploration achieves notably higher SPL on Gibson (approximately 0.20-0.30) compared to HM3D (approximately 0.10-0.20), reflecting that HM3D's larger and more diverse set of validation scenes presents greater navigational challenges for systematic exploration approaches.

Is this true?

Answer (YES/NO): YES